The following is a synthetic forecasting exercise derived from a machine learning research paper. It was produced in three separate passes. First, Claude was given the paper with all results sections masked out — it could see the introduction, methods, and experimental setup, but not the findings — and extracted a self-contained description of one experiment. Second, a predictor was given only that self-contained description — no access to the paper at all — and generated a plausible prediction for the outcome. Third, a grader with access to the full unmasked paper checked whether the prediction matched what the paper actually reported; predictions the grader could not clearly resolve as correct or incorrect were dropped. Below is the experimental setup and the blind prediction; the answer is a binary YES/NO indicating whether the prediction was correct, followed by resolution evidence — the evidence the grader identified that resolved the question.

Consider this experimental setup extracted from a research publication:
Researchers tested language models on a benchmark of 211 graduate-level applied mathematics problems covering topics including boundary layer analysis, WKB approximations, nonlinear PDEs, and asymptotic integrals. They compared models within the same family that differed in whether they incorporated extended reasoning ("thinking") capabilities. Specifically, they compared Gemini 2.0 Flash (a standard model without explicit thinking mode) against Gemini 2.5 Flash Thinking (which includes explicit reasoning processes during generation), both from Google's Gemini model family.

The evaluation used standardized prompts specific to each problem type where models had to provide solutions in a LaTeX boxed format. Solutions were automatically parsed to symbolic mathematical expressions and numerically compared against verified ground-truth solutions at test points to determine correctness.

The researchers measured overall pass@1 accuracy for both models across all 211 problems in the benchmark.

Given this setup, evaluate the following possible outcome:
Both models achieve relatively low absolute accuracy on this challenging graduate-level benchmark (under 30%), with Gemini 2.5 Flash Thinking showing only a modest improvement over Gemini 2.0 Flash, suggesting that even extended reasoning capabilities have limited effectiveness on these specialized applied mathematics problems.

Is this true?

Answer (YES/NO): NO